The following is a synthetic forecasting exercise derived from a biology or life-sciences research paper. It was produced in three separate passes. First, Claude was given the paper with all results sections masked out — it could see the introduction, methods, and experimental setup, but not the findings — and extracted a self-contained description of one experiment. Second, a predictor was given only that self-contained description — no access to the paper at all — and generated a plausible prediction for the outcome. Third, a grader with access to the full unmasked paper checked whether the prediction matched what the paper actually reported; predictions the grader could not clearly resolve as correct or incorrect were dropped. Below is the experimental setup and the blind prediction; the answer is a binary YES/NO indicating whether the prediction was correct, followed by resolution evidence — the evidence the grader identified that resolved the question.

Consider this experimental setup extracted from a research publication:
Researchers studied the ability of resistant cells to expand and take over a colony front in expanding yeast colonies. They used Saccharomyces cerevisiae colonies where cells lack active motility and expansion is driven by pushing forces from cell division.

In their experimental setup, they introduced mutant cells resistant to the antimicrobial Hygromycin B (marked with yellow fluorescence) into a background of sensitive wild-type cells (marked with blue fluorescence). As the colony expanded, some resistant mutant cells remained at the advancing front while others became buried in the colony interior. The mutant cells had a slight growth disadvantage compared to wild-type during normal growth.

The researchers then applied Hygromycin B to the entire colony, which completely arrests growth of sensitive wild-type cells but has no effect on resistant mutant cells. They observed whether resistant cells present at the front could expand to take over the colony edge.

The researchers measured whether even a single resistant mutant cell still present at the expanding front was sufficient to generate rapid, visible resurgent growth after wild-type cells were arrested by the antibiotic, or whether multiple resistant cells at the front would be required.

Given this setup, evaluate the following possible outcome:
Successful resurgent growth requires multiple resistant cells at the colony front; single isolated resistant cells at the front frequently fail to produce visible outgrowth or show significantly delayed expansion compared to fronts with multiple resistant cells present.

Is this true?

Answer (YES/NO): NO